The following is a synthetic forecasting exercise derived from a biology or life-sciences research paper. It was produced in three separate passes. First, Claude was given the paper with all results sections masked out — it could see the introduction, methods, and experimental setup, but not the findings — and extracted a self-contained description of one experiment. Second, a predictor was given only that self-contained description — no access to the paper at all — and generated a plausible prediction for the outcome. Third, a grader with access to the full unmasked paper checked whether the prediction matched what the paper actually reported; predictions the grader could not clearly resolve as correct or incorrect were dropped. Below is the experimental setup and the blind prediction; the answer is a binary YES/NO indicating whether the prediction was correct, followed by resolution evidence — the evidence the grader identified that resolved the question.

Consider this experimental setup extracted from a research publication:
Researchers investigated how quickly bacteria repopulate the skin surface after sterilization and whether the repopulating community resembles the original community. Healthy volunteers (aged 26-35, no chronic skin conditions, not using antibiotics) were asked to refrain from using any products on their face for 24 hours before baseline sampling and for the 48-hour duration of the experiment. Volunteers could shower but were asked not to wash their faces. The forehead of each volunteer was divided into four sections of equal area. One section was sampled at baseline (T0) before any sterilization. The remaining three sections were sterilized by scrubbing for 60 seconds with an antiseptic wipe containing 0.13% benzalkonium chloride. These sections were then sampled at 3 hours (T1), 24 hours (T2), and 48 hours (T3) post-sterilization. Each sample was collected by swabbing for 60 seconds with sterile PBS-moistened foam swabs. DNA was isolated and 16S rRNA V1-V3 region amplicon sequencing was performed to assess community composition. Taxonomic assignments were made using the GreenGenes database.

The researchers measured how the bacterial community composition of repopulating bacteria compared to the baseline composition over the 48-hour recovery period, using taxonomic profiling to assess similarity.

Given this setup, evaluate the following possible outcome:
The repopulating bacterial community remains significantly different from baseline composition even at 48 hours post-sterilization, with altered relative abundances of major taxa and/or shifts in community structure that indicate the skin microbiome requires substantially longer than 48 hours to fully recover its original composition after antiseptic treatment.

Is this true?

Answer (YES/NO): NO